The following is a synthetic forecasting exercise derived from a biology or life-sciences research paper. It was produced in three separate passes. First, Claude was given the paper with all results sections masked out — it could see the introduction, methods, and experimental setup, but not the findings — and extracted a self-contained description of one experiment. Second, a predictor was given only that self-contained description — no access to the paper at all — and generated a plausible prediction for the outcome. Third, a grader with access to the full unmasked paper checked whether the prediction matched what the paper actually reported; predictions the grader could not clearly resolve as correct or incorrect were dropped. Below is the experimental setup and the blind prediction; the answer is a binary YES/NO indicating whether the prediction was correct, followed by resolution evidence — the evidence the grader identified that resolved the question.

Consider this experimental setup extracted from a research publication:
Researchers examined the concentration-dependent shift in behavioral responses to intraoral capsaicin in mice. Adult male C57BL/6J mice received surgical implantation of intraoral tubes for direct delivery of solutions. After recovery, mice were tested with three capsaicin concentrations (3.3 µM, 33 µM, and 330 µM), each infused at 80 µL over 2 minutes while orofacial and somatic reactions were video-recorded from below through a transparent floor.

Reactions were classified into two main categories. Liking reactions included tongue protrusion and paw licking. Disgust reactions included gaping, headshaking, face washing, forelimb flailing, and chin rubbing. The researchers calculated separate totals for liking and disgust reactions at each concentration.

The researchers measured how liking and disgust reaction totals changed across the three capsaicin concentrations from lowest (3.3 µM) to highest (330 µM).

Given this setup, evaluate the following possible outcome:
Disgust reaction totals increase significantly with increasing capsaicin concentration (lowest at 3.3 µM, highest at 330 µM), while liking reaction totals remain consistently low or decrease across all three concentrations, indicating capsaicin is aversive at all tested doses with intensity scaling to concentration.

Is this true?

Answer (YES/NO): NO